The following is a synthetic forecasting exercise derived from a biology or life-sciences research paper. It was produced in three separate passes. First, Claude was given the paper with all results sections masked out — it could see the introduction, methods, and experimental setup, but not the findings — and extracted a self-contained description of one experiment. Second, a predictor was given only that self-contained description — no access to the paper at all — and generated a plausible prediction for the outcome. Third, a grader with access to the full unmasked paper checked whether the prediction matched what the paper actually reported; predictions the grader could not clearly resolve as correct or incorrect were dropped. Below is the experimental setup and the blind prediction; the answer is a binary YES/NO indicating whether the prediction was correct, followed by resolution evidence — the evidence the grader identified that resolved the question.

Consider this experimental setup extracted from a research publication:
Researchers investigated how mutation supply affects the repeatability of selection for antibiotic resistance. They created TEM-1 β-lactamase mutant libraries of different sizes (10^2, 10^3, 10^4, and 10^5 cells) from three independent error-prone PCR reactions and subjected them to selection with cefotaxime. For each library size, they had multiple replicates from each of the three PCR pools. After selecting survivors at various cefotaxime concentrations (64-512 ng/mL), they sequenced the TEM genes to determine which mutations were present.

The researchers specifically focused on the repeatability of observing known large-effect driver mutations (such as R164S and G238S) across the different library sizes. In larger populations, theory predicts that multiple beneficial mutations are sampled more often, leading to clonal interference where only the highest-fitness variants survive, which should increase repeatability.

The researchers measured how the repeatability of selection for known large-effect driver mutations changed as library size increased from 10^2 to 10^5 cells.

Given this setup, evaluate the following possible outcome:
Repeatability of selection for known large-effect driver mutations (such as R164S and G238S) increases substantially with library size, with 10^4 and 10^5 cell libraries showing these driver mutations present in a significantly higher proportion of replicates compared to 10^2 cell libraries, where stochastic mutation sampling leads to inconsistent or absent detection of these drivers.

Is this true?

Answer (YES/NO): NO